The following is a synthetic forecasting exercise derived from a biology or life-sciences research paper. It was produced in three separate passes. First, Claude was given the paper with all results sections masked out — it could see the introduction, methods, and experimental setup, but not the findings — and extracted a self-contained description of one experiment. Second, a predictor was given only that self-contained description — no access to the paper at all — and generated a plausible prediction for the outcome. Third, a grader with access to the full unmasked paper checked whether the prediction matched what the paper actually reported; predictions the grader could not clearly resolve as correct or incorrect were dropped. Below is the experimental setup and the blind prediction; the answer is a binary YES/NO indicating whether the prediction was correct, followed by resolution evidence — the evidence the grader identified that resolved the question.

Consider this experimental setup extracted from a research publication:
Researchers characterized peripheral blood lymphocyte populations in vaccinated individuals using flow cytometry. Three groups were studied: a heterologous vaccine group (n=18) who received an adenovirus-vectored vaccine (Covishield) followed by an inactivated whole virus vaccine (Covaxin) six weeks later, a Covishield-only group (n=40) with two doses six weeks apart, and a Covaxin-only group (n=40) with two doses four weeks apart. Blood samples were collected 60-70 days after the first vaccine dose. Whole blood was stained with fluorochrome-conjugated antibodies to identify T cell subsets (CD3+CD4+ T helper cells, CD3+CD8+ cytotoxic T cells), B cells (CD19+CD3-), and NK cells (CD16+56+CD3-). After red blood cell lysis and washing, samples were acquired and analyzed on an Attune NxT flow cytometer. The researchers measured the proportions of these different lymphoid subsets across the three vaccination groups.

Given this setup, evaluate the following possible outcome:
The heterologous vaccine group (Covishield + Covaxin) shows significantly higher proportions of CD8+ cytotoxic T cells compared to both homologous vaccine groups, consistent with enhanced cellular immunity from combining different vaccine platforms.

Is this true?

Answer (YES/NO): NO